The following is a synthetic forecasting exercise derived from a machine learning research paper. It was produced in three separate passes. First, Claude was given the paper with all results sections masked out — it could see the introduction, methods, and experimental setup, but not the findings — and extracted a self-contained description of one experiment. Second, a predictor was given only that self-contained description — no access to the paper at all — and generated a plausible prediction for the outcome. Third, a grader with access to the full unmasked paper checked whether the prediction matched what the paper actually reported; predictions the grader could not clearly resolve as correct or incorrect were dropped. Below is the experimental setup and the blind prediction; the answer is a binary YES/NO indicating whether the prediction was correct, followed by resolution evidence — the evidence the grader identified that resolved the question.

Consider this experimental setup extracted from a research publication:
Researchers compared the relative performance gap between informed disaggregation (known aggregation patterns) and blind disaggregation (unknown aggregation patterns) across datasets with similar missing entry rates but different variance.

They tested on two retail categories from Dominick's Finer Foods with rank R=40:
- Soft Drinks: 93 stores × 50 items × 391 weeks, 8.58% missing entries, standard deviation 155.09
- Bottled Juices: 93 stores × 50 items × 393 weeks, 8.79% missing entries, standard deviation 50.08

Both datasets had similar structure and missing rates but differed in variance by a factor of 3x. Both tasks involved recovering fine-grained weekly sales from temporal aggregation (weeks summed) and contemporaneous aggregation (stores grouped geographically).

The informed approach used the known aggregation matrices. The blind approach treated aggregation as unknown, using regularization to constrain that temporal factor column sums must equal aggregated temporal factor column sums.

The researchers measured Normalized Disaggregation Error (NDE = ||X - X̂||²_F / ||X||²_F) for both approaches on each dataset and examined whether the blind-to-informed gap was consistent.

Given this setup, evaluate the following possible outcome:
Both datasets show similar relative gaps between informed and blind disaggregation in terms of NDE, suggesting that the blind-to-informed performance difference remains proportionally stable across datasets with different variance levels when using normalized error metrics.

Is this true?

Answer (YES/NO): NO